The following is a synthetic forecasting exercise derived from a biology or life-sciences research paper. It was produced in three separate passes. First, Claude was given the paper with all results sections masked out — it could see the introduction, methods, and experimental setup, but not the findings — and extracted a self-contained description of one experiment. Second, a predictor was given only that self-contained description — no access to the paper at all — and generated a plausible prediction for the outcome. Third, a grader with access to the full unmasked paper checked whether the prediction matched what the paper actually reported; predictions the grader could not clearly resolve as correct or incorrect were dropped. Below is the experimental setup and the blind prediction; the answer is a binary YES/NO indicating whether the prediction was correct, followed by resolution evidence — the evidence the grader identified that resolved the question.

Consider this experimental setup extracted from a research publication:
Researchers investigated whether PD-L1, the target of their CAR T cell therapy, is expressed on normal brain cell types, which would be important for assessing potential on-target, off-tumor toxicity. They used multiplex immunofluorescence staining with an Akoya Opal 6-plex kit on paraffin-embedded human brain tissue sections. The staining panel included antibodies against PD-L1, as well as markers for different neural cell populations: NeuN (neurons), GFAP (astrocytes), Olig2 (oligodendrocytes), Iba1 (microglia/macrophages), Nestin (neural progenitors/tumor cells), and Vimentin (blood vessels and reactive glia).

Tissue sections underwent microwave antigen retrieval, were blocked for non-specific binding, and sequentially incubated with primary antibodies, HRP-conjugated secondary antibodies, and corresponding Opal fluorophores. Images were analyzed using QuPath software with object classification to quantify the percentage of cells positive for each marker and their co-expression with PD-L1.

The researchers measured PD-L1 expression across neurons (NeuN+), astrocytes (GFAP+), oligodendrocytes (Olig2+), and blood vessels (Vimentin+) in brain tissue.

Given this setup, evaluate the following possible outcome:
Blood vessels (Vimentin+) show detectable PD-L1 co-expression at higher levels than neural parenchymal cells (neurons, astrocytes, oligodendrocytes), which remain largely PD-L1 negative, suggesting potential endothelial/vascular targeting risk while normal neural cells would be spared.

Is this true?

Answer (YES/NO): NO